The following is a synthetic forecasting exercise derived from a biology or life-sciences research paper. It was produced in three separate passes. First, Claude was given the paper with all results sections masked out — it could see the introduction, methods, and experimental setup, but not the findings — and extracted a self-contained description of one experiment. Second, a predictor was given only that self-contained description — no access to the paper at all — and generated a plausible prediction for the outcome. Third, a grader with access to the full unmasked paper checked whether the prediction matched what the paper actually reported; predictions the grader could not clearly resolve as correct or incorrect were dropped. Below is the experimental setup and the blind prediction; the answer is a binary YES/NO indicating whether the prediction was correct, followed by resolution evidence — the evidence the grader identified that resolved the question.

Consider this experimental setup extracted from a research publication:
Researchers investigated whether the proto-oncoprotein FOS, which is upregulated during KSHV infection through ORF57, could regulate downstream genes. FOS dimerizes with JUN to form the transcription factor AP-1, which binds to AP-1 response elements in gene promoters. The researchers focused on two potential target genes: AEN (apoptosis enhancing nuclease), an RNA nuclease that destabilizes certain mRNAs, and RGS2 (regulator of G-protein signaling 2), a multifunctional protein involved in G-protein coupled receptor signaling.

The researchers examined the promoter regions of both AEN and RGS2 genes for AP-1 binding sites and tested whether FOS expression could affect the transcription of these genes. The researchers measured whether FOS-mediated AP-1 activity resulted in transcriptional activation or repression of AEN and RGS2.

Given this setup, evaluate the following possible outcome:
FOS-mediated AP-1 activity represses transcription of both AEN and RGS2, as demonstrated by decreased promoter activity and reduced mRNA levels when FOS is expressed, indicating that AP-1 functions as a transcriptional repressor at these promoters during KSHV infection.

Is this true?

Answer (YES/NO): NO